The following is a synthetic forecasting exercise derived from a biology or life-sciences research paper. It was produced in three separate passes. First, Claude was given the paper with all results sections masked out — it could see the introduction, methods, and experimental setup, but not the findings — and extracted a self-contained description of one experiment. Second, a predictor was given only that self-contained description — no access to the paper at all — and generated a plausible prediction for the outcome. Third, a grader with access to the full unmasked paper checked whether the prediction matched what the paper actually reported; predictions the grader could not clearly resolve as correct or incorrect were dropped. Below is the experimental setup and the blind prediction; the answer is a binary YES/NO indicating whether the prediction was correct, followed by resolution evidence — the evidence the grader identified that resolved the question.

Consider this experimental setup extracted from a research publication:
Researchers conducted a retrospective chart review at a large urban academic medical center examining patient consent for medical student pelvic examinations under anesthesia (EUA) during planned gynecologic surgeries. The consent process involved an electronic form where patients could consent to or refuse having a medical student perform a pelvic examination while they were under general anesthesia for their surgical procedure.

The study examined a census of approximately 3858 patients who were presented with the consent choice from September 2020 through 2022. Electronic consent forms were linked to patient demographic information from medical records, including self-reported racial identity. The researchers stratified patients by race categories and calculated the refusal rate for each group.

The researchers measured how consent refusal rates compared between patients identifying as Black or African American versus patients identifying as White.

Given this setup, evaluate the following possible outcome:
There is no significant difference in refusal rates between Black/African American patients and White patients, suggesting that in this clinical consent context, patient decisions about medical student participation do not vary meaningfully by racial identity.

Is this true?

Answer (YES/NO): NO